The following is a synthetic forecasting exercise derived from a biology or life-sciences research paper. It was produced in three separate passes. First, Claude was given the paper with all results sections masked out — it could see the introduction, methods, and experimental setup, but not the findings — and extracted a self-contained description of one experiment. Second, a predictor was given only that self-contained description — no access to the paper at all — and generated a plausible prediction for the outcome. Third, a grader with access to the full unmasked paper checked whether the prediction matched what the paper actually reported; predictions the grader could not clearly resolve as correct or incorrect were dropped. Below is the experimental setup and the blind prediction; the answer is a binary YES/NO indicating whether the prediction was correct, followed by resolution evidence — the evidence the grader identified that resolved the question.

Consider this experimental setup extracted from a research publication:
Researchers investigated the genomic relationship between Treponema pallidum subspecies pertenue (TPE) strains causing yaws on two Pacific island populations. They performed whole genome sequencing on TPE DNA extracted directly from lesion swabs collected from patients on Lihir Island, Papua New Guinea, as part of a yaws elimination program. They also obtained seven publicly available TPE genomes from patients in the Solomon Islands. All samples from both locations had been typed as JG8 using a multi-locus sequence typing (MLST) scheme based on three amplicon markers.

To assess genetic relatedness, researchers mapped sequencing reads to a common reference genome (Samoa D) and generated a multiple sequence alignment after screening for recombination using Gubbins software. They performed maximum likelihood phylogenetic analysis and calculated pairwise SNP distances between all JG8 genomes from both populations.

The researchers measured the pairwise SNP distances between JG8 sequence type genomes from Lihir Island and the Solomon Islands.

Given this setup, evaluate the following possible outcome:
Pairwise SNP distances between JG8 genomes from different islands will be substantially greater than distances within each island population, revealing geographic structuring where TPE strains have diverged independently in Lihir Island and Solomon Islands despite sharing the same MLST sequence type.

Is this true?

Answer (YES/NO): NO